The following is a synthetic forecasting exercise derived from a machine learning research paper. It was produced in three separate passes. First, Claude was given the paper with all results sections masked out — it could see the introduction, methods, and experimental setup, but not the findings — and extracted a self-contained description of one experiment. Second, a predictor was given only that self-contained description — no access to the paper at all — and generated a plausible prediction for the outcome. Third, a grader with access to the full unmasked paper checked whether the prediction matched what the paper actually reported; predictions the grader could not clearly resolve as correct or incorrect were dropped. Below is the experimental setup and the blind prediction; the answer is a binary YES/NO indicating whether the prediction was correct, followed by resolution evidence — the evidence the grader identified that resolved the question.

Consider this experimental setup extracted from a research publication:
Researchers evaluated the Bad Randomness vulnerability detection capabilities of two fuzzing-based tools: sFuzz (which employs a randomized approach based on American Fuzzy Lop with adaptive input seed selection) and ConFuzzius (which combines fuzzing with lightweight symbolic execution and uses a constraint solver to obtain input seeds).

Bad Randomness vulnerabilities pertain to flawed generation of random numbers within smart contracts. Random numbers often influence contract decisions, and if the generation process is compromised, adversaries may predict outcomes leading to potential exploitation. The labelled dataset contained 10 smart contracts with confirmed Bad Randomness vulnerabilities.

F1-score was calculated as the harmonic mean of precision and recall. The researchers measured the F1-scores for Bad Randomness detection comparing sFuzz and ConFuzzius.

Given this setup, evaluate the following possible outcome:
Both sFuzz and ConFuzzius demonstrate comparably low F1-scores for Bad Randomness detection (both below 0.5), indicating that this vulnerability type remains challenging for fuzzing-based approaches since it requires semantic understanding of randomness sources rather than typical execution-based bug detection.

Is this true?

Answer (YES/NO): NO